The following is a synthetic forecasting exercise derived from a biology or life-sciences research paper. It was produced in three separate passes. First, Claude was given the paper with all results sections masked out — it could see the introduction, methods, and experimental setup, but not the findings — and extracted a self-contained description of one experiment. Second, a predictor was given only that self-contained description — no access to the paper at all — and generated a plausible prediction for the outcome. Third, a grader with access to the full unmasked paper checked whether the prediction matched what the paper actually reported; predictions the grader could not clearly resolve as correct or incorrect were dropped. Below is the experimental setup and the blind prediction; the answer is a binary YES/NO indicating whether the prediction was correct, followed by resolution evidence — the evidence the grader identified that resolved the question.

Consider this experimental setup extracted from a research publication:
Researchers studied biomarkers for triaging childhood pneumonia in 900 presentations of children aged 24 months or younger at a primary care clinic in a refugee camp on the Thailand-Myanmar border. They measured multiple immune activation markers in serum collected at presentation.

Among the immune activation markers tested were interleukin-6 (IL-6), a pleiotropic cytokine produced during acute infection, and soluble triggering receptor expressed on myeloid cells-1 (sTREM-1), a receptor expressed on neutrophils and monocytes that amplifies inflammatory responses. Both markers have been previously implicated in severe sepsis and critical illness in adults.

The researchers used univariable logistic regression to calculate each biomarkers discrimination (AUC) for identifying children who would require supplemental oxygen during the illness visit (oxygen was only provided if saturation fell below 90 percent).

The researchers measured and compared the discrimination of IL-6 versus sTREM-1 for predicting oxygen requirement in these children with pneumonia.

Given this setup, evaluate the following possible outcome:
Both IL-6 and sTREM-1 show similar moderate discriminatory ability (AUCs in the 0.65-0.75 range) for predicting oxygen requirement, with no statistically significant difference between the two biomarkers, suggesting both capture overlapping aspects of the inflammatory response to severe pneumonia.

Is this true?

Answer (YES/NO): NO